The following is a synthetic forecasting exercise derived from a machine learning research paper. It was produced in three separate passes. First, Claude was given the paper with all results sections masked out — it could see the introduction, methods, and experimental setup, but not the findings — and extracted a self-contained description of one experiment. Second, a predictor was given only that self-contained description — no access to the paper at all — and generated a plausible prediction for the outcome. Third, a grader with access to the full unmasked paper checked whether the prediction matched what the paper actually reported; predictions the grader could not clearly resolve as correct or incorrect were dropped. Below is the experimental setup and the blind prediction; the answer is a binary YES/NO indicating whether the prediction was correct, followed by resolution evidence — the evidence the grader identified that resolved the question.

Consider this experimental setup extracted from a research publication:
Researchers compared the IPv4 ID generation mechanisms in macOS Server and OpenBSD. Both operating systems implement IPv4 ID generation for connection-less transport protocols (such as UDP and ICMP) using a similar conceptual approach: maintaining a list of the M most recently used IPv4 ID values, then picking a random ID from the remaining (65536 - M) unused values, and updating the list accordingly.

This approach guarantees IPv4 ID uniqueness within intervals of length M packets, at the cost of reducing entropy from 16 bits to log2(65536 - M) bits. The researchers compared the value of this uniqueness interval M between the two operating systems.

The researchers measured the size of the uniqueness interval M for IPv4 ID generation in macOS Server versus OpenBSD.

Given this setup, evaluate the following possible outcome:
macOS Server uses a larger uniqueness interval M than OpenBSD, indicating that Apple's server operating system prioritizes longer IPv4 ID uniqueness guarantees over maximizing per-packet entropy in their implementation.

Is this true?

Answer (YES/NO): NO